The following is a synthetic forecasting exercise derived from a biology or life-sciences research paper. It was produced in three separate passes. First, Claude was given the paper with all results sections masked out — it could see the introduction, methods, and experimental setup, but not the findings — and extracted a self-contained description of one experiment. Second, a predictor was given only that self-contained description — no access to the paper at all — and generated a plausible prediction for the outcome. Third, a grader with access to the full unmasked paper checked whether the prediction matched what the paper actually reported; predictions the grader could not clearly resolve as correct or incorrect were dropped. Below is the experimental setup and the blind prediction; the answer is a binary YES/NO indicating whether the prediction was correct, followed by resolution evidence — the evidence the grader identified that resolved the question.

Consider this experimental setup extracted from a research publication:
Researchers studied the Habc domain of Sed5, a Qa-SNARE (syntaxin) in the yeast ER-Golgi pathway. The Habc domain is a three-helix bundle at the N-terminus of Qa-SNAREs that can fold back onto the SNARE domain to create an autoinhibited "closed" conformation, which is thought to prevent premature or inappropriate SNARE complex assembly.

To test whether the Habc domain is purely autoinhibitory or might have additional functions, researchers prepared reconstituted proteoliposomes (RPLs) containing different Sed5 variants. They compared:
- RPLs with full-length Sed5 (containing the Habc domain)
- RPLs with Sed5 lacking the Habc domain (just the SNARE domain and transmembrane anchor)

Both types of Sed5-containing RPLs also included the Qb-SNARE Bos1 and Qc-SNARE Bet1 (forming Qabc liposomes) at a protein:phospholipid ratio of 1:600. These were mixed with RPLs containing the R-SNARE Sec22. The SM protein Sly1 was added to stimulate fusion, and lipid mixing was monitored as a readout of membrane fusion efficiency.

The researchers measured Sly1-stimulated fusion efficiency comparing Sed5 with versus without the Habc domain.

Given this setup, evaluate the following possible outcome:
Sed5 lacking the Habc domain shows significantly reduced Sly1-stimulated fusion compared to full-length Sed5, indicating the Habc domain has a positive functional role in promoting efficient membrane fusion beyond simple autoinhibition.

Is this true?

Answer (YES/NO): YES